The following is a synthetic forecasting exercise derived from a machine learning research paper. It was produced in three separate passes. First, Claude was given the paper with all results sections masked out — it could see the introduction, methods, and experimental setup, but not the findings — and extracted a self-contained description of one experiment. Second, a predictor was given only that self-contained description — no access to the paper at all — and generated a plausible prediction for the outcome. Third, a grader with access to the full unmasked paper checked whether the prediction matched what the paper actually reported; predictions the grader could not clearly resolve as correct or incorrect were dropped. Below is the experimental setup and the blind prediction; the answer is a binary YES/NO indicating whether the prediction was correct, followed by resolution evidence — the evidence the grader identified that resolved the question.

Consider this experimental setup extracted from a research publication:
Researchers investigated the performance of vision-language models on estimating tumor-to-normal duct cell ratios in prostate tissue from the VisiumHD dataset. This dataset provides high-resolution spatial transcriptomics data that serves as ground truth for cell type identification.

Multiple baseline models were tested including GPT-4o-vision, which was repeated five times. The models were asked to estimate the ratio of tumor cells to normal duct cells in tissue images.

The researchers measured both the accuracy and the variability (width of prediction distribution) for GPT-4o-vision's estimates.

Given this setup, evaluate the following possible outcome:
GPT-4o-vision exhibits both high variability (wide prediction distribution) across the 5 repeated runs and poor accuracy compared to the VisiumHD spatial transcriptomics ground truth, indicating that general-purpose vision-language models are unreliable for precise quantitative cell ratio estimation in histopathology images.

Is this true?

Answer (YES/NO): NO